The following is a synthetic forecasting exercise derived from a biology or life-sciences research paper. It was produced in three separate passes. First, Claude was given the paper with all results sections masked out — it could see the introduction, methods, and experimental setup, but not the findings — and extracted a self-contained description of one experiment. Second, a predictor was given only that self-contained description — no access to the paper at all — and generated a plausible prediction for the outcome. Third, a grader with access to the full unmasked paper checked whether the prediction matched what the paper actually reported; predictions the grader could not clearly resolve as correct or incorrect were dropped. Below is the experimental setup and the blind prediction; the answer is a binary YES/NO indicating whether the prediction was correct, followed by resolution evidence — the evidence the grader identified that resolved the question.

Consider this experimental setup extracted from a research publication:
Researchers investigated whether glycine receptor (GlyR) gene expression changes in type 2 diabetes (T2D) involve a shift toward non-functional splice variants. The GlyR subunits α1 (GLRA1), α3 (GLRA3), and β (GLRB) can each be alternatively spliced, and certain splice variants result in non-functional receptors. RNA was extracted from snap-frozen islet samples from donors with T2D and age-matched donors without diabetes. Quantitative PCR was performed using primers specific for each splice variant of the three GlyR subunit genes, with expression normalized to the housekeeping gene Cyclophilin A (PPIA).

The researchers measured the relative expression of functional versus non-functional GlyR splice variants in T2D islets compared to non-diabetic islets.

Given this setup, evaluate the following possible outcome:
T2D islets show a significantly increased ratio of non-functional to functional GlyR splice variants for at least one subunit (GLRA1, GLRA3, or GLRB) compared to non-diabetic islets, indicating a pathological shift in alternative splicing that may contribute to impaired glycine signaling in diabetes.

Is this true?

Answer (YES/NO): NO